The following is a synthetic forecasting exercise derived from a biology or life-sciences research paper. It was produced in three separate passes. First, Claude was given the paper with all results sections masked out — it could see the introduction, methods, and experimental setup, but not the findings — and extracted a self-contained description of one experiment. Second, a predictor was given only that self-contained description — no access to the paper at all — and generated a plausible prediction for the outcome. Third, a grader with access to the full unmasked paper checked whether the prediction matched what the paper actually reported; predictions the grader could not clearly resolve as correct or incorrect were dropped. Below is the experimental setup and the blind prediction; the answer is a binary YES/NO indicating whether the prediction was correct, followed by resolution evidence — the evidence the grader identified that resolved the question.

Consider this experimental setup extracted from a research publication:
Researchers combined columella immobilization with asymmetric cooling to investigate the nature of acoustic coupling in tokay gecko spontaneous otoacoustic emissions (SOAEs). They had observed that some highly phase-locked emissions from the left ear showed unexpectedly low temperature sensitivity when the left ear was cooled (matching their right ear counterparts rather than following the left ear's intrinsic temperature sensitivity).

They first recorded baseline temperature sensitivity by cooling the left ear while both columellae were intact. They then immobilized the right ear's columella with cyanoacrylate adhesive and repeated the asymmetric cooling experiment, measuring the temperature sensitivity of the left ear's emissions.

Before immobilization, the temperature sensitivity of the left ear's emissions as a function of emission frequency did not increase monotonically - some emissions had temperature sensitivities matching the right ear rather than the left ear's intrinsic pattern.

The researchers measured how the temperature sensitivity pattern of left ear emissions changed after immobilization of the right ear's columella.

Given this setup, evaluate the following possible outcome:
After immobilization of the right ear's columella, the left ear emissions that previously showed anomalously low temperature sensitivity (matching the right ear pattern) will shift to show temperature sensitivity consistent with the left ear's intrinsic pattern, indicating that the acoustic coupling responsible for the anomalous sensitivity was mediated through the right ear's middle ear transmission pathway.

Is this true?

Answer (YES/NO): YES